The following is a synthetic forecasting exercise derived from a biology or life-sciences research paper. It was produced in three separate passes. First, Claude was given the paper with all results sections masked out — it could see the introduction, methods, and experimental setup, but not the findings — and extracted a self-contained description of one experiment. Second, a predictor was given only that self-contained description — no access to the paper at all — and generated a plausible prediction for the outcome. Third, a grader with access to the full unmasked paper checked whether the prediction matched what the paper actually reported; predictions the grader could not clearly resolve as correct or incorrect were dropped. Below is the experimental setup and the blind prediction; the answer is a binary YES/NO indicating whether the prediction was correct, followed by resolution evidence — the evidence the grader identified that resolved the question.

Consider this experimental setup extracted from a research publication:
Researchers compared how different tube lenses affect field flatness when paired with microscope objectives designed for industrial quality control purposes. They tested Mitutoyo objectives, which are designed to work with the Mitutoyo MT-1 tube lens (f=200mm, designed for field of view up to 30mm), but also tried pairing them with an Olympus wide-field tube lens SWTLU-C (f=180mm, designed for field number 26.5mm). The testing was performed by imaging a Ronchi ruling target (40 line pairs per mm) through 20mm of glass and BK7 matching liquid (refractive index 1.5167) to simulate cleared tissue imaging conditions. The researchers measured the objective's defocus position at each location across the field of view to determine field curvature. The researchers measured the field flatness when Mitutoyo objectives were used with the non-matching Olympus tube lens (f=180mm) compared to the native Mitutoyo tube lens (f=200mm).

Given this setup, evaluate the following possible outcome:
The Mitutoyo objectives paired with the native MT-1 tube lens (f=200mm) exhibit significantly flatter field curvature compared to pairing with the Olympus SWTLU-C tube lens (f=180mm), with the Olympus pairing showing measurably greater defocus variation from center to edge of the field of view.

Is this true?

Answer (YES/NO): NO